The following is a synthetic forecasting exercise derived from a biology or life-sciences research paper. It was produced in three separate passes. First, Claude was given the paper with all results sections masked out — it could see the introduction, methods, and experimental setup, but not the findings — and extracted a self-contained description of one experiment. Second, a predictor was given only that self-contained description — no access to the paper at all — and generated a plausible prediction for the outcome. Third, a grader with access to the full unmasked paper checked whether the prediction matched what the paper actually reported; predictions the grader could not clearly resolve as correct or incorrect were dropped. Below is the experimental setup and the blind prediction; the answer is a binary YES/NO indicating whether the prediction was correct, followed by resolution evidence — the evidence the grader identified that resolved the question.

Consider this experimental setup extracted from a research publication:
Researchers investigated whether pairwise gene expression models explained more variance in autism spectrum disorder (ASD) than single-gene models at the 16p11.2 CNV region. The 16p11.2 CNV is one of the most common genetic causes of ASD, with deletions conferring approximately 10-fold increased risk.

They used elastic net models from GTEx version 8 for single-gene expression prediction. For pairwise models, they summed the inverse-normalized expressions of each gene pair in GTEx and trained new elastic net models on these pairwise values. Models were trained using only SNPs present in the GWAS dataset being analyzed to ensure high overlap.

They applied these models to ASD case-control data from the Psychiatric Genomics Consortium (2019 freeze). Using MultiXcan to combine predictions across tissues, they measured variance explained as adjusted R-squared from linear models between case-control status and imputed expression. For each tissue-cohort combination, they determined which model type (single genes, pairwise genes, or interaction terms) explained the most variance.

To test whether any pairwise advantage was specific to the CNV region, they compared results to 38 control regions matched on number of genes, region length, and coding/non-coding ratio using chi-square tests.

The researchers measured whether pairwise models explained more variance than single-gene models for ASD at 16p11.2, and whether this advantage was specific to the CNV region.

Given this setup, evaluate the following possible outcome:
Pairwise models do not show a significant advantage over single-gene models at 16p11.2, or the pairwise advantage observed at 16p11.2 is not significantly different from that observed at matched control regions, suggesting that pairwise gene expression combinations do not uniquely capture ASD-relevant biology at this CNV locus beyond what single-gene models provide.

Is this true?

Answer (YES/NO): NO